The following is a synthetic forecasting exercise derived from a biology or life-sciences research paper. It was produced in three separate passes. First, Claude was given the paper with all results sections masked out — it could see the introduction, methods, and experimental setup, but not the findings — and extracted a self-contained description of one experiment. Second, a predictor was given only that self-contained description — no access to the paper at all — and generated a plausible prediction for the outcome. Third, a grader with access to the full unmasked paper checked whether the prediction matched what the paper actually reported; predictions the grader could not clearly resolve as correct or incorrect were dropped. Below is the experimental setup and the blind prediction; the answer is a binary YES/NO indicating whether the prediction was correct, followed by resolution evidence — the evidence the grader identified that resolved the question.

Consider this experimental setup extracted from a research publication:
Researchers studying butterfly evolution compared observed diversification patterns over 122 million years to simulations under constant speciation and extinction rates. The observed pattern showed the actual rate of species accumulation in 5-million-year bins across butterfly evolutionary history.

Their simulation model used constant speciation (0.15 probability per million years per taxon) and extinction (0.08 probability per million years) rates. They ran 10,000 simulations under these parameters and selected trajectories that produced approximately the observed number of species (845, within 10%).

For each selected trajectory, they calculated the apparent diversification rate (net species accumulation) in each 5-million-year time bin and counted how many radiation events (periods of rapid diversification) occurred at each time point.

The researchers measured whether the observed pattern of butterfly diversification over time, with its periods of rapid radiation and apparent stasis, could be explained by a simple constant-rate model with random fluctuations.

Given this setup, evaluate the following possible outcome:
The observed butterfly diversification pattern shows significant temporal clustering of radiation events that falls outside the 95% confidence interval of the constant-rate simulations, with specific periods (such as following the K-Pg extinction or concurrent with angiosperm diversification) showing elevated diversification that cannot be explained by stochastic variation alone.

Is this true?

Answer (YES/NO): YES